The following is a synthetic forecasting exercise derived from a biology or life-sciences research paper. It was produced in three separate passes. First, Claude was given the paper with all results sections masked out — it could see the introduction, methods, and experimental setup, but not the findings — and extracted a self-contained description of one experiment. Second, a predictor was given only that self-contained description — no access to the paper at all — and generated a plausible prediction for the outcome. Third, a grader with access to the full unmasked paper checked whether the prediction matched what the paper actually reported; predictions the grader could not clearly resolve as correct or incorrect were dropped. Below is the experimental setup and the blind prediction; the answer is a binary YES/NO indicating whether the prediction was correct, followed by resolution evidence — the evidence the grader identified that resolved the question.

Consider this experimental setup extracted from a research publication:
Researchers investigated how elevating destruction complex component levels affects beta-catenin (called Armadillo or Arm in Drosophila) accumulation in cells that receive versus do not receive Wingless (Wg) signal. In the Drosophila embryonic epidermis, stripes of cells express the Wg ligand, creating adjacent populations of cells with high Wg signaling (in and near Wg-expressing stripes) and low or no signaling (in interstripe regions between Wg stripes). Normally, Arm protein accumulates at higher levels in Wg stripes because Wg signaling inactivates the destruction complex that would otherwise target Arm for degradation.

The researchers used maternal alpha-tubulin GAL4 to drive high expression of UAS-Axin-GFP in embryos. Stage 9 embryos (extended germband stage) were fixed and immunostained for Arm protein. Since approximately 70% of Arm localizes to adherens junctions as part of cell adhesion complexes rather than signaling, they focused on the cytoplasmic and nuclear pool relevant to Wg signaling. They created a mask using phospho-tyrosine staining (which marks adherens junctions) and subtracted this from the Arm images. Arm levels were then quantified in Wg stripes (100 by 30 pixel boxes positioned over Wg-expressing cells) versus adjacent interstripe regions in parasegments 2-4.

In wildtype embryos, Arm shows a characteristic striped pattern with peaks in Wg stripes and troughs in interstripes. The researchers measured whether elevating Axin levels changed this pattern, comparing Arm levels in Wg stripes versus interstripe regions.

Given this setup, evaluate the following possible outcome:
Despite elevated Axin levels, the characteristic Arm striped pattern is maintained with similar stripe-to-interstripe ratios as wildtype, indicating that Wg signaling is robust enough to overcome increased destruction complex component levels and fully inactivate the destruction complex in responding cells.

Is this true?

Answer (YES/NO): NO